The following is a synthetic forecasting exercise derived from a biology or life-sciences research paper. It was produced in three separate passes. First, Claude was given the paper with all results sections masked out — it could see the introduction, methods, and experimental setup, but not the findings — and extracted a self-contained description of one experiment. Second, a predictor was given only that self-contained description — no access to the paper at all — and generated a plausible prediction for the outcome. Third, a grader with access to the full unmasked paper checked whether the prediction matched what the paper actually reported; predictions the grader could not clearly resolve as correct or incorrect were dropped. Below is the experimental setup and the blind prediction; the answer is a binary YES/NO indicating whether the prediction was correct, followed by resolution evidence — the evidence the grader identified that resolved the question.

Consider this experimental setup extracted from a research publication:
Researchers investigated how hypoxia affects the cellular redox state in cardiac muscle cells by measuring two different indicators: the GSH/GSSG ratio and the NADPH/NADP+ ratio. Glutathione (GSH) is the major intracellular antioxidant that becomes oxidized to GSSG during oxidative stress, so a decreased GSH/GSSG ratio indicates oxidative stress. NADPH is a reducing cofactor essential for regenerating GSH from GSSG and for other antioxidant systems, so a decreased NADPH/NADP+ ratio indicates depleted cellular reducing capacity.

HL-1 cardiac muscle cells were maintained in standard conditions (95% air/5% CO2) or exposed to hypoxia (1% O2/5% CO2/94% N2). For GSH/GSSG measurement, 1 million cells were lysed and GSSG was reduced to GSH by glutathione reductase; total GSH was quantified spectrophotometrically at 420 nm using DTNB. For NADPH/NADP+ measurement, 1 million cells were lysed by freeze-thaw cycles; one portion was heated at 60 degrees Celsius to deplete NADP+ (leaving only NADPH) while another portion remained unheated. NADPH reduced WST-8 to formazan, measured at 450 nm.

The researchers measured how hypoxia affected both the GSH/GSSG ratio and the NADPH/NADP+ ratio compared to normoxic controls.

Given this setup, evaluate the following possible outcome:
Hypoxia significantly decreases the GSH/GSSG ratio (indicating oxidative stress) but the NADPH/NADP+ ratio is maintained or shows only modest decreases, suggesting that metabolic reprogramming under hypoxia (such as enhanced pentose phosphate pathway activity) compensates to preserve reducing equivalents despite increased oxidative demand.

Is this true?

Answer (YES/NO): NO